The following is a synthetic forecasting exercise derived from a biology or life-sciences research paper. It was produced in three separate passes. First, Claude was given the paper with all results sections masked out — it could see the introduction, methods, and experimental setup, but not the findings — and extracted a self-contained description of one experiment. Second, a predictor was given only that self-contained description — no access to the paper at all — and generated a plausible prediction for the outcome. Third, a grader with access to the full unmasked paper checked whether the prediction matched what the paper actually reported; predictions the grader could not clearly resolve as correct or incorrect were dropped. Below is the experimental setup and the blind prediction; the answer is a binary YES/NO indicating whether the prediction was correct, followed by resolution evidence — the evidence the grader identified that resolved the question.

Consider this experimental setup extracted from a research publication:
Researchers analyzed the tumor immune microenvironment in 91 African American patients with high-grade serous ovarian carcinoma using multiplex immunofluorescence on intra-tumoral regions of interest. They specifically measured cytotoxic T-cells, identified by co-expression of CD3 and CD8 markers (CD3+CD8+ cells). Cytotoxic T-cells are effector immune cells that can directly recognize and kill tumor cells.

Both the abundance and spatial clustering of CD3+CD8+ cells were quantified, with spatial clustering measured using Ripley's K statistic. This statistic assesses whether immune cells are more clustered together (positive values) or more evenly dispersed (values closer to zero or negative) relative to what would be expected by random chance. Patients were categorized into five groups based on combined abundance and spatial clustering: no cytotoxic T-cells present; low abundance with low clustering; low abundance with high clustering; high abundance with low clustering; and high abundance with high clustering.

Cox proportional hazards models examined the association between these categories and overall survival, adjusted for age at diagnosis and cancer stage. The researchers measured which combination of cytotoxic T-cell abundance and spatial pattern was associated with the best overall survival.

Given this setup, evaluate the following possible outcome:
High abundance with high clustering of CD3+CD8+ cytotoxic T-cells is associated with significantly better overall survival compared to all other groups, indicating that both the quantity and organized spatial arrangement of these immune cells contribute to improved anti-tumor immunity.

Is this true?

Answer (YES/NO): NO